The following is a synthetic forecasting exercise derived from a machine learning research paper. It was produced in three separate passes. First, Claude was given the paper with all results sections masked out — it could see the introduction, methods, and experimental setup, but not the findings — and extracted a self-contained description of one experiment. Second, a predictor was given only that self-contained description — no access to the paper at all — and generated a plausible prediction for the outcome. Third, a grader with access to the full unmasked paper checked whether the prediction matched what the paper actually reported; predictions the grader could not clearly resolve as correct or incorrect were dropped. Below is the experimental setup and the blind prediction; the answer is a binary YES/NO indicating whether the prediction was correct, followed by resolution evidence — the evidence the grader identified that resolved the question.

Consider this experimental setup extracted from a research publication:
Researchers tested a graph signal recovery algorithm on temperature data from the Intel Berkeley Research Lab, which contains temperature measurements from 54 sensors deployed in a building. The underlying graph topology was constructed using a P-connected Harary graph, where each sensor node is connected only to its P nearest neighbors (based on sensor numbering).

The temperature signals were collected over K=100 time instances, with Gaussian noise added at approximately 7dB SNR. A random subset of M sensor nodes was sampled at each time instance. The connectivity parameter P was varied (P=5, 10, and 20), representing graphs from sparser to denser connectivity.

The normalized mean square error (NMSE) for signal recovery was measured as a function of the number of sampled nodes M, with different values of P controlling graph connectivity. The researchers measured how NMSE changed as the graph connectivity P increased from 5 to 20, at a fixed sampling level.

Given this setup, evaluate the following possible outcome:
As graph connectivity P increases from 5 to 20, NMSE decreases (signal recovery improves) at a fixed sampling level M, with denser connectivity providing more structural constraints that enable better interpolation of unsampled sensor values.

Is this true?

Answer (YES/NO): YES